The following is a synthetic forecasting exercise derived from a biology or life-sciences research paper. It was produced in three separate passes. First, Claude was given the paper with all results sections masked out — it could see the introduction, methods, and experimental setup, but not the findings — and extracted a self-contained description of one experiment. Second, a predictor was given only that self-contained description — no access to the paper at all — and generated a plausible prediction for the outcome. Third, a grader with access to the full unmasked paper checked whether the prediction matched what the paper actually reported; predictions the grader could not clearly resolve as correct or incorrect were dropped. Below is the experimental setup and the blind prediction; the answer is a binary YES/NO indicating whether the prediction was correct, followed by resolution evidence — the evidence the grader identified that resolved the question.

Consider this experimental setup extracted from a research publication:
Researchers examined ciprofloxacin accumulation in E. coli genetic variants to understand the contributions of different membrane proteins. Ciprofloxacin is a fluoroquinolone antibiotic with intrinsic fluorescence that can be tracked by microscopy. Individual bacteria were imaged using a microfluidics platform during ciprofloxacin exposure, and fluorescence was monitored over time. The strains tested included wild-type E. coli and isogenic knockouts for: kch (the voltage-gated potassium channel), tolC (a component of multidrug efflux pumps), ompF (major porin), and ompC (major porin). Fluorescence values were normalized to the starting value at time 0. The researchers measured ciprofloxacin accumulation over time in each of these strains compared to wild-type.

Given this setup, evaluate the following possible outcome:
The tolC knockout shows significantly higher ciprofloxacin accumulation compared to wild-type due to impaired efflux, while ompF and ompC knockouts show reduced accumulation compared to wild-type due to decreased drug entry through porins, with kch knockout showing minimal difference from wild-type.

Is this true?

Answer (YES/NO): NO